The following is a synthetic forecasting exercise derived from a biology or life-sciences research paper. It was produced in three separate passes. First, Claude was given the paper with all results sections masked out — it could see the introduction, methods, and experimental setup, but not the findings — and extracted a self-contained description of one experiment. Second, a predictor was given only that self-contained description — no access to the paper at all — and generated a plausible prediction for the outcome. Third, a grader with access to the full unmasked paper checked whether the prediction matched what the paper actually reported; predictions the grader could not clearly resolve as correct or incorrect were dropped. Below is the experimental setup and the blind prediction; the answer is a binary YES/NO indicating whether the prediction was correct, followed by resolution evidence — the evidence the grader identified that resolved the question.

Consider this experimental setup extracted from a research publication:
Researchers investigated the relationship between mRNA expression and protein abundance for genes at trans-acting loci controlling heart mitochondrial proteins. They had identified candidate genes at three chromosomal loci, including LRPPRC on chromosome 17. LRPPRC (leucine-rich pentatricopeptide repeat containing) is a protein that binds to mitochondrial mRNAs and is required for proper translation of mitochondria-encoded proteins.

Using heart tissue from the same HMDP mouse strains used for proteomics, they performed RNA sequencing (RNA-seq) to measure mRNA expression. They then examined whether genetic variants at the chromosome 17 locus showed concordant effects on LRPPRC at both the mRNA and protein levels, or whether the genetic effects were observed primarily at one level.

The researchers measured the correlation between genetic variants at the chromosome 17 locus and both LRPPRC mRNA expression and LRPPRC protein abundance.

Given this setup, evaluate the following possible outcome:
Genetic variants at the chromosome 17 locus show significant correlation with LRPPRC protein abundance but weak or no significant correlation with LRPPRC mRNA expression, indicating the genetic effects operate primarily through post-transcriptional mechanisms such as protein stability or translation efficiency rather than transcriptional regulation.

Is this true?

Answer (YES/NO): YES